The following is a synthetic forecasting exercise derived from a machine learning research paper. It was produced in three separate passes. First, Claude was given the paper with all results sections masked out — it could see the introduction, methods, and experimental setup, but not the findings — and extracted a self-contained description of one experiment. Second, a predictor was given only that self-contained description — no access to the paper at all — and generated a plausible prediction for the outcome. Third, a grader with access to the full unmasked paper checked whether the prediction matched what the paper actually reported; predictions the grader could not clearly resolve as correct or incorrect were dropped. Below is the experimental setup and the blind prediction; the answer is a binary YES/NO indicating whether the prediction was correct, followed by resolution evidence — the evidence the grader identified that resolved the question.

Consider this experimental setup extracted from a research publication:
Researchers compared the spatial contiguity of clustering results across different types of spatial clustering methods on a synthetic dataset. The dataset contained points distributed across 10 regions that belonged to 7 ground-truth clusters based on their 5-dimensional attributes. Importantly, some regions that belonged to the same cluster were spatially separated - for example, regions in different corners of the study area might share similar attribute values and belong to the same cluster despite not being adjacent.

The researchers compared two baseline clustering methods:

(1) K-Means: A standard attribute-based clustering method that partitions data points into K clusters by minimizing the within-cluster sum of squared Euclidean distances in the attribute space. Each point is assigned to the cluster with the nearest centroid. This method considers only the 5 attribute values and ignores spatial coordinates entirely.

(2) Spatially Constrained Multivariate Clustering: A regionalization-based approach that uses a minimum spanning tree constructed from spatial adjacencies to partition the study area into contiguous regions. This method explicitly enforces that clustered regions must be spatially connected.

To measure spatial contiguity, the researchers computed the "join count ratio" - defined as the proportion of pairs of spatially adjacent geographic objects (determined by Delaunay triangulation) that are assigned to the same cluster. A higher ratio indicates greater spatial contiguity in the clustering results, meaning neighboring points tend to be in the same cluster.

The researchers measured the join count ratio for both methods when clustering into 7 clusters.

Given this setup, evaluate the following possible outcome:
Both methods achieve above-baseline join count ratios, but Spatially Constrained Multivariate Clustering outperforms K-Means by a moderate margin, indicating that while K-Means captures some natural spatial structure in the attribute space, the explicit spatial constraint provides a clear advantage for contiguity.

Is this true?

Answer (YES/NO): NO